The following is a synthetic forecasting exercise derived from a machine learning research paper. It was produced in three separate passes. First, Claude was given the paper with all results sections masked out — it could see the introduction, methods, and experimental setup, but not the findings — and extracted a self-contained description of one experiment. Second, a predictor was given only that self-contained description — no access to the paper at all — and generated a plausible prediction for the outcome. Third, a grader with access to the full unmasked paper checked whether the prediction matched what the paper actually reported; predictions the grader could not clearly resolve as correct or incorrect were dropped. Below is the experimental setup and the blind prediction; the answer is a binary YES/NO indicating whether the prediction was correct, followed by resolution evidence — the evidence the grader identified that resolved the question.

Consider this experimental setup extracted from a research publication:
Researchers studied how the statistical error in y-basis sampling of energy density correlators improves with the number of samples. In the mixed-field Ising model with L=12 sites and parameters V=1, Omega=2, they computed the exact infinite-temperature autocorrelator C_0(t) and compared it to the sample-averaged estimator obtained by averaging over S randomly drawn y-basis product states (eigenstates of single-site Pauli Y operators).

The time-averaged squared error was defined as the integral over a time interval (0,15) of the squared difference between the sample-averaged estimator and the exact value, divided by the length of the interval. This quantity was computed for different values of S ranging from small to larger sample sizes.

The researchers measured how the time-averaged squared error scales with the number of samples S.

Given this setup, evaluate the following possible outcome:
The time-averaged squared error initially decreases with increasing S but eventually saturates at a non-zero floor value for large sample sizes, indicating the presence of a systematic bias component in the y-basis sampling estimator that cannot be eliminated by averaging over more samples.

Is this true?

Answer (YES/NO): NO